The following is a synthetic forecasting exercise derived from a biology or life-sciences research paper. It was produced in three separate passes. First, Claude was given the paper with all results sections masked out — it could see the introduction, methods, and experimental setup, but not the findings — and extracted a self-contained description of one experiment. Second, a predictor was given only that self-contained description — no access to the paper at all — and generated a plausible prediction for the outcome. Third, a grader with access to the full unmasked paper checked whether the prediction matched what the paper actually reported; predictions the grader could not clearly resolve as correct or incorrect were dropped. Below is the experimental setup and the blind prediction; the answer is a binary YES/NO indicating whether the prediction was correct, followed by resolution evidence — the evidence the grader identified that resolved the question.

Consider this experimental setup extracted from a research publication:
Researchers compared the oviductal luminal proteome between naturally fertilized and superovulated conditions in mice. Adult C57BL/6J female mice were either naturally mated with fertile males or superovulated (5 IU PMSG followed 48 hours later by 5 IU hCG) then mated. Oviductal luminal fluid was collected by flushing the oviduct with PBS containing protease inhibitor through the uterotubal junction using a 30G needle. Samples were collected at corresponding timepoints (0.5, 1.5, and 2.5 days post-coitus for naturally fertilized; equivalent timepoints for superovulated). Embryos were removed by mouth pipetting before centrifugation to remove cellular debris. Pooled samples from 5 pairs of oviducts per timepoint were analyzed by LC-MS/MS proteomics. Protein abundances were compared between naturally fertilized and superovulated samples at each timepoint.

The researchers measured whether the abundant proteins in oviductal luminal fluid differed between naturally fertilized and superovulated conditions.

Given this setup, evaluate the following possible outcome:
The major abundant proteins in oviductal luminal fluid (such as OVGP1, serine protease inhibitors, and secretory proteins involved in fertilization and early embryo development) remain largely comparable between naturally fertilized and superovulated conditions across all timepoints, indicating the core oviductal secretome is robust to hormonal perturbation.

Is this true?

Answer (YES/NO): NO